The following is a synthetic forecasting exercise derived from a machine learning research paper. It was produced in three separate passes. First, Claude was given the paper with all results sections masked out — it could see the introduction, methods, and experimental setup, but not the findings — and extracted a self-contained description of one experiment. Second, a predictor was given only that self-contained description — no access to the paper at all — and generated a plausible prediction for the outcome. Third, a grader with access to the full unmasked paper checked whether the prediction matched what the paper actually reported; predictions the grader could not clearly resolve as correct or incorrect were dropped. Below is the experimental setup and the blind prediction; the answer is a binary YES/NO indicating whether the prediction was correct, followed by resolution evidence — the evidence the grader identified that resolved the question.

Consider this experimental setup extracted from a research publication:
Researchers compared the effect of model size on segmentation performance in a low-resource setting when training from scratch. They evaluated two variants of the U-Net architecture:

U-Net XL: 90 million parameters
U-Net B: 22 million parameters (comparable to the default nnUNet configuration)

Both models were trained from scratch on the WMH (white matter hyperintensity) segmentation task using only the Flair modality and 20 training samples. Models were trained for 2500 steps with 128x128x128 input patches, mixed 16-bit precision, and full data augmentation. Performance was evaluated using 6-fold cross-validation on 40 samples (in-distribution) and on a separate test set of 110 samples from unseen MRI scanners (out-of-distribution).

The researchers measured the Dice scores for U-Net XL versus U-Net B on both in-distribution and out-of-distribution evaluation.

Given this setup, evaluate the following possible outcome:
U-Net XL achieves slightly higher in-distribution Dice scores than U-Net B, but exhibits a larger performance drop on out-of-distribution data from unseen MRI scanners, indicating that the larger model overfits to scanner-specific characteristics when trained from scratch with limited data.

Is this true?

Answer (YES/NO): NO